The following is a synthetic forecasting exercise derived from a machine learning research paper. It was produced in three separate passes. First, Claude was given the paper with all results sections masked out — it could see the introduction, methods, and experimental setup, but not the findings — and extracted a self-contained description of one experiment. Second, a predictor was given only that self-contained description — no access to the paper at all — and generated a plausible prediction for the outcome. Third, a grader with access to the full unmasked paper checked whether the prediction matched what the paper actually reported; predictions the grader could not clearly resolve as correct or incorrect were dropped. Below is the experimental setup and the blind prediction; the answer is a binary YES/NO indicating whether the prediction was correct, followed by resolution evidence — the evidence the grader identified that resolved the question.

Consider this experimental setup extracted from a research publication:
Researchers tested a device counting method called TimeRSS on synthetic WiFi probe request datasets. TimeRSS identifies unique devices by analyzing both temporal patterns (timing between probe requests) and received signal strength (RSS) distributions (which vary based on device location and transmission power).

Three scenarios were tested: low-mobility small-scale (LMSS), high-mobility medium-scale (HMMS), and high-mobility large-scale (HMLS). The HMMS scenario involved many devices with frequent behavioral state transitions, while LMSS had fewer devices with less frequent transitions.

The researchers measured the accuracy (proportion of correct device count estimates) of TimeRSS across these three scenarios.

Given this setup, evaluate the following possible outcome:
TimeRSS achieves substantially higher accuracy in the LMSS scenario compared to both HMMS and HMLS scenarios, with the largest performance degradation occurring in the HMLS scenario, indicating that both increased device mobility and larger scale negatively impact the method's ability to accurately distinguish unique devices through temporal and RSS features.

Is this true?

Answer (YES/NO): NO